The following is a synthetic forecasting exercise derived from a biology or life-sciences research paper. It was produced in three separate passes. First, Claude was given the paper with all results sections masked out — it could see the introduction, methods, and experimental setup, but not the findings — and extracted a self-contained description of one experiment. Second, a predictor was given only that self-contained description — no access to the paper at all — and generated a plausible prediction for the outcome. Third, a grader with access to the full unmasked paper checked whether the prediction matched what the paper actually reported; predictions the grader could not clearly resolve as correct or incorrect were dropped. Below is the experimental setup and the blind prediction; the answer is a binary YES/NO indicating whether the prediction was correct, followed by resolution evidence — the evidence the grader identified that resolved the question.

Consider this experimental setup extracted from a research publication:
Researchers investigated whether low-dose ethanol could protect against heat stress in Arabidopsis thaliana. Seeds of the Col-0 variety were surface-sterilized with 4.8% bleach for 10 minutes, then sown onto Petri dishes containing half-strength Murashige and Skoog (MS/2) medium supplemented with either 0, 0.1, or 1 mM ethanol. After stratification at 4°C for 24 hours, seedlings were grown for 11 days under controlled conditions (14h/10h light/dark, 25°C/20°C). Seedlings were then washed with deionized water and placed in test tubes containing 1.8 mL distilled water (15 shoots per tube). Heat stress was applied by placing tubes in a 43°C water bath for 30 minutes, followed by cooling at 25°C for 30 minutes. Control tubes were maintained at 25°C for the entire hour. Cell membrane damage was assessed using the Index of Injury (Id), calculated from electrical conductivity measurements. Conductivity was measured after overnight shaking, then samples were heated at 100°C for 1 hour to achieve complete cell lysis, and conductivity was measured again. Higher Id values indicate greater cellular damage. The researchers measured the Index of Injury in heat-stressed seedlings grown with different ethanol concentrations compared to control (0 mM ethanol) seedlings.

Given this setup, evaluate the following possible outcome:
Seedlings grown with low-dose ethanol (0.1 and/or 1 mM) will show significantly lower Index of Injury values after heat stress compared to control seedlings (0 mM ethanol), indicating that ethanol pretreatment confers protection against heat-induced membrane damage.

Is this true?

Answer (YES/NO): YES